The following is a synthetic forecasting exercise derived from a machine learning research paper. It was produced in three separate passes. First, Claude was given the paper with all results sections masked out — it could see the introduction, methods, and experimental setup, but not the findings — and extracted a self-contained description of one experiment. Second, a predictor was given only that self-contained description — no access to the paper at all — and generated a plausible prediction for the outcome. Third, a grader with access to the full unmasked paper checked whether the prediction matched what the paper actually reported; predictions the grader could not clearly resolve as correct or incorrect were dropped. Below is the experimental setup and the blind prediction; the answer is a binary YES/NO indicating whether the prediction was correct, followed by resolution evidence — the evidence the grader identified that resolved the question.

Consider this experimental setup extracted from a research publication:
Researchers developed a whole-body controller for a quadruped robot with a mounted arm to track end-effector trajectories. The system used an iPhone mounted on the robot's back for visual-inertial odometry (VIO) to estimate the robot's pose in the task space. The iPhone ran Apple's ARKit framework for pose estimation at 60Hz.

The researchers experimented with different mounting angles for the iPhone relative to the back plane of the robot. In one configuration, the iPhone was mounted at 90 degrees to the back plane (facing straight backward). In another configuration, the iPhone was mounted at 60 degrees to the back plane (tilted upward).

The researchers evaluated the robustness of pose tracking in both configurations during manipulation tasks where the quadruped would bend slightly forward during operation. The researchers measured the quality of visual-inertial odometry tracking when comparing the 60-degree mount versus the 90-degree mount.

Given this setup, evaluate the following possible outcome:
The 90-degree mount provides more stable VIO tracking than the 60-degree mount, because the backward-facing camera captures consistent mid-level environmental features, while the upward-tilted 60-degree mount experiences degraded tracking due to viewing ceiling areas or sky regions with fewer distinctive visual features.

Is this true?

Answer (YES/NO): NO